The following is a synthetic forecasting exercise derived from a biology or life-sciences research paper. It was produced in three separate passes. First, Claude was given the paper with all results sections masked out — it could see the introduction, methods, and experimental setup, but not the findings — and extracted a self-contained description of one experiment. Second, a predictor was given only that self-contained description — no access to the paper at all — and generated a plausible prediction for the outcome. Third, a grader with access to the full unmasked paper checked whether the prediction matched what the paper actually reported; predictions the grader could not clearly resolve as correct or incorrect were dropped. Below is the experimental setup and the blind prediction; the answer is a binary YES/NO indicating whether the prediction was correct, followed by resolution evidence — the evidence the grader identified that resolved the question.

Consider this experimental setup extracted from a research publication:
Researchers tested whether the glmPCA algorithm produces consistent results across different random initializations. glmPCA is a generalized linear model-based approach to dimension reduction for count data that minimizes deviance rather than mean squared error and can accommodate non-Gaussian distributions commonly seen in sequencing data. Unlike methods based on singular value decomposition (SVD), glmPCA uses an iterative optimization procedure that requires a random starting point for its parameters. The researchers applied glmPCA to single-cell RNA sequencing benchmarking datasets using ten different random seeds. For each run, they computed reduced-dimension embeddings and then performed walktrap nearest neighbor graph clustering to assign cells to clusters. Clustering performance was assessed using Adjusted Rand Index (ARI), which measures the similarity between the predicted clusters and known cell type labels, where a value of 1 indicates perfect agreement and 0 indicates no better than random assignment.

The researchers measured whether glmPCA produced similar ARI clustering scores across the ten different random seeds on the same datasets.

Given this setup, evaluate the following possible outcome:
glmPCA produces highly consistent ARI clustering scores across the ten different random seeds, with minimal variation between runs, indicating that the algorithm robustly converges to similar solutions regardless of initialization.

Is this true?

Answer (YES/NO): NO